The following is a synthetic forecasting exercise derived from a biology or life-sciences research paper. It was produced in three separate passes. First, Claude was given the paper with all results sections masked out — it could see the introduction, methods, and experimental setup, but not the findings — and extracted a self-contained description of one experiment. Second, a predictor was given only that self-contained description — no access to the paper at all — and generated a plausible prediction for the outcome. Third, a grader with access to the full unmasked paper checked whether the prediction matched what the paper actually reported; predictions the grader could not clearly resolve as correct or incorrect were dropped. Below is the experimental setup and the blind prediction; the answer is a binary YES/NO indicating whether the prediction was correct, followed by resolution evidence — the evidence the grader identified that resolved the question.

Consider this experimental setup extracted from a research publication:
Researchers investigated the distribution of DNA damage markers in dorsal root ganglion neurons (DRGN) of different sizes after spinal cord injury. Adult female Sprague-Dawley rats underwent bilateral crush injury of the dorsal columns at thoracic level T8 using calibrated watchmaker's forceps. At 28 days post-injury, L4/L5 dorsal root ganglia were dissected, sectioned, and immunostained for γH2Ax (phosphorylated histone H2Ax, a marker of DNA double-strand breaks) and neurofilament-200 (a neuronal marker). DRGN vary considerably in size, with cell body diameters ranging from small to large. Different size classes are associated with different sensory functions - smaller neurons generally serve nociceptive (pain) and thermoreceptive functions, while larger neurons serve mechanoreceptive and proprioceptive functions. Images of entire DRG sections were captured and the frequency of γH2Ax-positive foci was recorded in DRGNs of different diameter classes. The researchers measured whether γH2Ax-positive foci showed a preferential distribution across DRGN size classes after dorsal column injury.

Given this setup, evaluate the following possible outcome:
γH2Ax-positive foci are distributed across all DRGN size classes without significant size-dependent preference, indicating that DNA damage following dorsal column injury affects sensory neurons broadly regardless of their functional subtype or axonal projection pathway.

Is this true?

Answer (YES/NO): YES